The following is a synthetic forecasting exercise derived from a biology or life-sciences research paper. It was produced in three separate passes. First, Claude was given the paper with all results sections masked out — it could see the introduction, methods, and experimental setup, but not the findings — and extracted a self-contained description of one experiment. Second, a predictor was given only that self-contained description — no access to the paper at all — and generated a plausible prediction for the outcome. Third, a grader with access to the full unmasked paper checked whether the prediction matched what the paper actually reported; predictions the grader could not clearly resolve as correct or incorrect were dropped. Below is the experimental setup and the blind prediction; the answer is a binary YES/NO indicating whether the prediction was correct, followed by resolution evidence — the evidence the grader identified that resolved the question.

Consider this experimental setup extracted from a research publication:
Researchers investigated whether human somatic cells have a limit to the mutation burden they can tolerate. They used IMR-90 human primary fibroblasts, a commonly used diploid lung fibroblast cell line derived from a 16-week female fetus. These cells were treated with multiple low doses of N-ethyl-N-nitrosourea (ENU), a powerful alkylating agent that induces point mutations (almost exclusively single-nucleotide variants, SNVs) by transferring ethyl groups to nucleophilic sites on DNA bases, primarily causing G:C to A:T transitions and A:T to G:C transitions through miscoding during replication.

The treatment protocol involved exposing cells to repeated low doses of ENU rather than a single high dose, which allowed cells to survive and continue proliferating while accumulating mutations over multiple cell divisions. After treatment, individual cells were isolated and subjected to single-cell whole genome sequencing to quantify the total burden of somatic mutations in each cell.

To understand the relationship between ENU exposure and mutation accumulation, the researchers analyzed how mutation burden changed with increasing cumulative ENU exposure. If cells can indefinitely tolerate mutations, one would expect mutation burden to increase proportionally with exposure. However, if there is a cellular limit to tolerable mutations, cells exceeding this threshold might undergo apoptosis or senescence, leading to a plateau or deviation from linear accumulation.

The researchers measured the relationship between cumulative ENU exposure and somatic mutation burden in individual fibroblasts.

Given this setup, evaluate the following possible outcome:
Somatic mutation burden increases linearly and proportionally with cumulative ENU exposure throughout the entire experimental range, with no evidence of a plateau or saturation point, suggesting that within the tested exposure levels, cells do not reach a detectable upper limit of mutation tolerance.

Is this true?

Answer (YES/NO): YES